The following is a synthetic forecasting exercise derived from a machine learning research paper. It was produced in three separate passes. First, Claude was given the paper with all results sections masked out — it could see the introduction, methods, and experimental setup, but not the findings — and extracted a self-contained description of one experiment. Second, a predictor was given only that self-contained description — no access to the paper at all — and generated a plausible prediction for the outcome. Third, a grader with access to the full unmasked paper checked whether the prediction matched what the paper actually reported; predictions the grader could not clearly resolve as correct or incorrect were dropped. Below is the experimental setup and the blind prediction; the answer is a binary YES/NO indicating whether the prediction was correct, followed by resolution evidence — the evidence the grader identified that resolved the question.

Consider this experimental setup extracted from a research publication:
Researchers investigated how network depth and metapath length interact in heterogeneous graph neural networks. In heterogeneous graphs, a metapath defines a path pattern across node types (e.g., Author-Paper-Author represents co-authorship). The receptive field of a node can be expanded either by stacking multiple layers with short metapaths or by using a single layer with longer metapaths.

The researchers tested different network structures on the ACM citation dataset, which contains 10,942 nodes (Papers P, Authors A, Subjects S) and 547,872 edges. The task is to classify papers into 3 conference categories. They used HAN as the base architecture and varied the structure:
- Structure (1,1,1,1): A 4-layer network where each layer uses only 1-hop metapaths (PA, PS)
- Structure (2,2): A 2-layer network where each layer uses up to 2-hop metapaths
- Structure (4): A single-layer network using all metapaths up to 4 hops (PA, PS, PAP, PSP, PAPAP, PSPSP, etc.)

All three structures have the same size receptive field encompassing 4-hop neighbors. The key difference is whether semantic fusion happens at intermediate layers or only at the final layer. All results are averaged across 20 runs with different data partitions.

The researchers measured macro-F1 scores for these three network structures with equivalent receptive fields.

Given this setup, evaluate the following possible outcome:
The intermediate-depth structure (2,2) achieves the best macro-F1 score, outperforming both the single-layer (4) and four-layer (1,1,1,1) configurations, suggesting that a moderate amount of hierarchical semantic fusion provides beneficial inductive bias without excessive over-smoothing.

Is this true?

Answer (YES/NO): NO